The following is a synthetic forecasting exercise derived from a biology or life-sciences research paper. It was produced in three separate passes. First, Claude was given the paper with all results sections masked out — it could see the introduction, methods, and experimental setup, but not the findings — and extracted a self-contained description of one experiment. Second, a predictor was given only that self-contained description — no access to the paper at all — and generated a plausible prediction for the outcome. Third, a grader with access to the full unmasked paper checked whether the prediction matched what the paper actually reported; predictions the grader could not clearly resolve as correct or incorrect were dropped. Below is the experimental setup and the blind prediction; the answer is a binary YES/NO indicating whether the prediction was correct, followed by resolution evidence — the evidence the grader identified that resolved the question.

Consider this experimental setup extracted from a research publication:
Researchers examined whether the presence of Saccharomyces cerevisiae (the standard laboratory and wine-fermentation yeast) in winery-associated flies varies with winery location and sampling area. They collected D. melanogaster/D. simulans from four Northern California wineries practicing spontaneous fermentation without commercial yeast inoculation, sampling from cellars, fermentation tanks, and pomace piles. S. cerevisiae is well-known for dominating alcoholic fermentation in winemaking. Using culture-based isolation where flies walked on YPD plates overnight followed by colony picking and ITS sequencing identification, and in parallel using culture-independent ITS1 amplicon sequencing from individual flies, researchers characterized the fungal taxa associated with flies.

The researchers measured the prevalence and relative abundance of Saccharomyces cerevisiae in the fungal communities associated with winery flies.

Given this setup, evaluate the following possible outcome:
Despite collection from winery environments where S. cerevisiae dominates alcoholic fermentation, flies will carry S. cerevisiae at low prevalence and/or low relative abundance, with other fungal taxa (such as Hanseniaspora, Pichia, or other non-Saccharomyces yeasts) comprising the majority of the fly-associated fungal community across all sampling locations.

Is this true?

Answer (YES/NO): YES